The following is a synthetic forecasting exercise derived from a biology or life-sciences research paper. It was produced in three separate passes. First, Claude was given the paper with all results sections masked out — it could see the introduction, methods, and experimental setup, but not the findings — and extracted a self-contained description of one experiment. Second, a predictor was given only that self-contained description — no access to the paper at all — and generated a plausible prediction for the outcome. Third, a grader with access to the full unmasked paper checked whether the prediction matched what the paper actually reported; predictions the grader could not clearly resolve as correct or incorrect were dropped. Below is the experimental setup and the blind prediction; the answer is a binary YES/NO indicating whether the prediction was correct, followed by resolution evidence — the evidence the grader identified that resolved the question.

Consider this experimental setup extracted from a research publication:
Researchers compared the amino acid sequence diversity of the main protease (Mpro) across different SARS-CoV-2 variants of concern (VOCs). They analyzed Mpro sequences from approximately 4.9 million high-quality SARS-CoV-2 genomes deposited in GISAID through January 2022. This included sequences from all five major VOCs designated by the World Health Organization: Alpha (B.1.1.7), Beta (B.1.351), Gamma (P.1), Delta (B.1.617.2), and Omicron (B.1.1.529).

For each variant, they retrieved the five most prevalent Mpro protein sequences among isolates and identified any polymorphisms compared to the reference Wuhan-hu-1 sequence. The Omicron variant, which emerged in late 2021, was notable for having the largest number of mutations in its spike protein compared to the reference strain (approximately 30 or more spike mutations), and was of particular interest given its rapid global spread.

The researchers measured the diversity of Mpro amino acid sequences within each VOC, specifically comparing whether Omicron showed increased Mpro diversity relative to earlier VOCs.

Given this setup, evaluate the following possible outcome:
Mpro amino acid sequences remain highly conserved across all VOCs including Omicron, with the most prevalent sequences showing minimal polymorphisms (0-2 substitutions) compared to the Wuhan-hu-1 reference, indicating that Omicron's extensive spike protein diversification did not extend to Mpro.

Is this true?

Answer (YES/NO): YES